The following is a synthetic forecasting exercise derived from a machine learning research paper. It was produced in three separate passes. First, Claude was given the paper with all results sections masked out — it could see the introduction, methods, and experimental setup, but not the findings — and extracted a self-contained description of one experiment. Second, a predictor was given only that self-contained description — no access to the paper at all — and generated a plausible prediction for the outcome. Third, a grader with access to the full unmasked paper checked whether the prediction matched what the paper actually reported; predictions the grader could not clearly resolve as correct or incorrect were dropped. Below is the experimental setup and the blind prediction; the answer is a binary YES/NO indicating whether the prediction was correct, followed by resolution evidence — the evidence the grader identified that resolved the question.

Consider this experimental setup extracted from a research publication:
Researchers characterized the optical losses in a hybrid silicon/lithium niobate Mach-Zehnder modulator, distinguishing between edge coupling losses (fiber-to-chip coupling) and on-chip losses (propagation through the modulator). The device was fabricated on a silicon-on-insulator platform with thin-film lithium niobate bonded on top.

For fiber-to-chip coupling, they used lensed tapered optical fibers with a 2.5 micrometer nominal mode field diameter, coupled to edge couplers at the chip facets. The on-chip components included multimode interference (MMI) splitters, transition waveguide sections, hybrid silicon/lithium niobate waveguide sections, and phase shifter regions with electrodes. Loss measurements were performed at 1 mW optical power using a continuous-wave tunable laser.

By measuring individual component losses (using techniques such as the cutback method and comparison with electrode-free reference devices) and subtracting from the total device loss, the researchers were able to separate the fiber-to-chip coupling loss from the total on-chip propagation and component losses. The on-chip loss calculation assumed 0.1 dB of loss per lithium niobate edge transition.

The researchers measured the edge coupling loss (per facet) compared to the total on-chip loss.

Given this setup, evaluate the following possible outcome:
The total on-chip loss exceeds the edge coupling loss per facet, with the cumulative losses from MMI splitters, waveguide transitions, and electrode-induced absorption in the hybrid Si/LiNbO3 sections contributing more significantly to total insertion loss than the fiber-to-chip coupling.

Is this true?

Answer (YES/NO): NO